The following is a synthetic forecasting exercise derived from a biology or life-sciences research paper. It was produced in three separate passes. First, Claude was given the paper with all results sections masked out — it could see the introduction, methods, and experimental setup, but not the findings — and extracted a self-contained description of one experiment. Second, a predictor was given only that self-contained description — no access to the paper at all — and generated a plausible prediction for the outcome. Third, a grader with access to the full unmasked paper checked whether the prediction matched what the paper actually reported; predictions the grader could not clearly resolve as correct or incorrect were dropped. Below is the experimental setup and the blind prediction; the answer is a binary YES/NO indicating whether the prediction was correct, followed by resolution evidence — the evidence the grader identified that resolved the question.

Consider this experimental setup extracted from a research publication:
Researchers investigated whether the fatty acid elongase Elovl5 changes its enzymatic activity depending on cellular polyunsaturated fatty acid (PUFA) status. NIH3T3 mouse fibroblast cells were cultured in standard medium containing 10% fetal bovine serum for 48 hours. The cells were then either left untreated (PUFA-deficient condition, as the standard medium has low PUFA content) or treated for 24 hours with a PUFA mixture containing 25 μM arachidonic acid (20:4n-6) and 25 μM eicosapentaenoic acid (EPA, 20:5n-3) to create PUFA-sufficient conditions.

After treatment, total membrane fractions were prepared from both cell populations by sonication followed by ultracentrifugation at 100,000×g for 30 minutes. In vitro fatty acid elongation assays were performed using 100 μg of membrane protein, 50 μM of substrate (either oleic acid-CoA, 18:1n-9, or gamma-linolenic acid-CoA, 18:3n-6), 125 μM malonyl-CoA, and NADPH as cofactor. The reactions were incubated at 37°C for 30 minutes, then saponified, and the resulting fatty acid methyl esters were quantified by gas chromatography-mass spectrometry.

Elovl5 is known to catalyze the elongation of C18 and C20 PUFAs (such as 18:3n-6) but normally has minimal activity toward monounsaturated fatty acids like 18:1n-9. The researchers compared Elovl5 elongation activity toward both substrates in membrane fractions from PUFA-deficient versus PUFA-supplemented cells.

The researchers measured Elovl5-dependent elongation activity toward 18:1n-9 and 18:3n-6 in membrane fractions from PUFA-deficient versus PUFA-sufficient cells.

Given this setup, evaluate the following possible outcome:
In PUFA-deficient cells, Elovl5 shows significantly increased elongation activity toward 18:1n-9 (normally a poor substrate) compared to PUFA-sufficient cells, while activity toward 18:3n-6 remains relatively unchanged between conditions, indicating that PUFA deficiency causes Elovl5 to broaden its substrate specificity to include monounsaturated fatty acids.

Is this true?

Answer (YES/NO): YES